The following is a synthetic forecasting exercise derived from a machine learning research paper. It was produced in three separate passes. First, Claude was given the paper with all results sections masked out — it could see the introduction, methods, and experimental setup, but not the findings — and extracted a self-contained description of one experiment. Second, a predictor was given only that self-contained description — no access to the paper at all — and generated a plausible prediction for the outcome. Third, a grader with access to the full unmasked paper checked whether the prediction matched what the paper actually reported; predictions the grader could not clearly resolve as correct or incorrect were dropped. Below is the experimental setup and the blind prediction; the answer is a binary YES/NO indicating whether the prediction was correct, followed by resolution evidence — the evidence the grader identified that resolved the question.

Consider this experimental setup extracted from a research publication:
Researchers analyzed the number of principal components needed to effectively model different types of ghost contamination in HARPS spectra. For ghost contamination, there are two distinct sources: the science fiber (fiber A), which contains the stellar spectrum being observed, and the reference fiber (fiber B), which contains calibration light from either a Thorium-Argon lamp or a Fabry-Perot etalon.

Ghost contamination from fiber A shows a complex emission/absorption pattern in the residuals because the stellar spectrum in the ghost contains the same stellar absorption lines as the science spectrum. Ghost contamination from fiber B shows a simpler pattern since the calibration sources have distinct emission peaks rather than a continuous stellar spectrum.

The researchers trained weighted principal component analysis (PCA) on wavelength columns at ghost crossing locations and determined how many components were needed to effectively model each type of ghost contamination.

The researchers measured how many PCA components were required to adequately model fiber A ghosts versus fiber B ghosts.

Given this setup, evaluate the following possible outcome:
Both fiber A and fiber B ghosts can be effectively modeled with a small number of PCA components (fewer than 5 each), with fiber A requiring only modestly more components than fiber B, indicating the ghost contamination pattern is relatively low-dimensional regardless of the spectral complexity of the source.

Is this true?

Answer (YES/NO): YES